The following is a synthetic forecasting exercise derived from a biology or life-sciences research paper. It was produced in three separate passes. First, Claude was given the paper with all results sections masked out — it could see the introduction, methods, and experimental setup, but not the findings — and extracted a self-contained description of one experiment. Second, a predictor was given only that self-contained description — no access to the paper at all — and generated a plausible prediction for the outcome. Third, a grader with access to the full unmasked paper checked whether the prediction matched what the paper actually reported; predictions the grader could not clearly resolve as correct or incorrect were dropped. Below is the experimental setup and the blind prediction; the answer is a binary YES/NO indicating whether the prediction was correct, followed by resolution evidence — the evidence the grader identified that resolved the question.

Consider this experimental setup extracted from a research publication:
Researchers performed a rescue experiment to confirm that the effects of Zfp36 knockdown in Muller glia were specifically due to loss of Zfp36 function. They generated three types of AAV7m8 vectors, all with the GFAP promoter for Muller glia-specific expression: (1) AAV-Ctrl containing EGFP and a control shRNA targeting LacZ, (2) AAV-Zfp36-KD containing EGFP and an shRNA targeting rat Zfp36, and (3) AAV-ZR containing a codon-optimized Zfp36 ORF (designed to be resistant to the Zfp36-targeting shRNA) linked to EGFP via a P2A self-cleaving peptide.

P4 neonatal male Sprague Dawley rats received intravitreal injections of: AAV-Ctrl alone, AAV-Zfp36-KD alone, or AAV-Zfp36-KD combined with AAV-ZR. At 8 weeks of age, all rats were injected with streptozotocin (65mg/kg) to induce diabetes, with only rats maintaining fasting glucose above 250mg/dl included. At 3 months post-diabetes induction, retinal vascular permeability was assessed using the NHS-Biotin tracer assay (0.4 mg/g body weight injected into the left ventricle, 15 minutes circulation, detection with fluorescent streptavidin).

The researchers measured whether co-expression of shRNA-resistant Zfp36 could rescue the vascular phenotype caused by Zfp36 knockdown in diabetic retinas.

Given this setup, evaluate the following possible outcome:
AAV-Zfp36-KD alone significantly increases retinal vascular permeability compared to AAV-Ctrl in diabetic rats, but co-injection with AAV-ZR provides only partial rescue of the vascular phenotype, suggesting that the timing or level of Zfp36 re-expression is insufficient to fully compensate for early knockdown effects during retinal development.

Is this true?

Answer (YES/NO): NO